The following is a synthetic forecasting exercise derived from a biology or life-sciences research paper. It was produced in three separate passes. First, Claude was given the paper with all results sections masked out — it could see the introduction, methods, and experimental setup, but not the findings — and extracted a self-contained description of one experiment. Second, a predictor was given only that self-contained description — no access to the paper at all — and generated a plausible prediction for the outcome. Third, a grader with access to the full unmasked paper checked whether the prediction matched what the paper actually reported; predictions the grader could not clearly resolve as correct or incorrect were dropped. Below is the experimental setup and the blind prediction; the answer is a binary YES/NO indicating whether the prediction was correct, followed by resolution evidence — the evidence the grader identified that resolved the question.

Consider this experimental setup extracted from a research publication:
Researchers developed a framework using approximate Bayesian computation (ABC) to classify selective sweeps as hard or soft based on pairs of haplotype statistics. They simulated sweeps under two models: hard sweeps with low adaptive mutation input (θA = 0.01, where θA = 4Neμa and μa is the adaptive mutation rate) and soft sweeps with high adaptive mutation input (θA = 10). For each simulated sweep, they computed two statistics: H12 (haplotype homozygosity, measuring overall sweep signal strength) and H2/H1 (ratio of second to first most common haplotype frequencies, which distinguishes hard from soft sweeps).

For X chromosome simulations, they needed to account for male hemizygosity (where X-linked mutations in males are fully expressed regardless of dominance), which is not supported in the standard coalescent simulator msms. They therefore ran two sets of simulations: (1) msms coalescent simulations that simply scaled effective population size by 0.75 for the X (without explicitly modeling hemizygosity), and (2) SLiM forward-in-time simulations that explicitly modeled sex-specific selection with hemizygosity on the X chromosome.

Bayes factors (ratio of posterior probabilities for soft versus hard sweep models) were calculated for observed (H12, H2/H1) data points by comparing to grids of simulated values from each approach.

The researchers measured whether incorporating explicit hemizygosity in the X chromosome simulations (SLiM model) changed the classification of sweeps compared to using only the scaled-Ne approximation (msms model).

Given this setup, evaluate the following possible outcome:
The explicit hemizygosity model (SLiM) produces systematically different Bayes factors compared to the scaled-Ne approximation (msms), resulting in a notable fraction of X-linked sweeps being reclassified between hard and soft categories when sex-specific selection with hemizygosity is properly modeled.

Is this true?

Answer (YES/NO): NO